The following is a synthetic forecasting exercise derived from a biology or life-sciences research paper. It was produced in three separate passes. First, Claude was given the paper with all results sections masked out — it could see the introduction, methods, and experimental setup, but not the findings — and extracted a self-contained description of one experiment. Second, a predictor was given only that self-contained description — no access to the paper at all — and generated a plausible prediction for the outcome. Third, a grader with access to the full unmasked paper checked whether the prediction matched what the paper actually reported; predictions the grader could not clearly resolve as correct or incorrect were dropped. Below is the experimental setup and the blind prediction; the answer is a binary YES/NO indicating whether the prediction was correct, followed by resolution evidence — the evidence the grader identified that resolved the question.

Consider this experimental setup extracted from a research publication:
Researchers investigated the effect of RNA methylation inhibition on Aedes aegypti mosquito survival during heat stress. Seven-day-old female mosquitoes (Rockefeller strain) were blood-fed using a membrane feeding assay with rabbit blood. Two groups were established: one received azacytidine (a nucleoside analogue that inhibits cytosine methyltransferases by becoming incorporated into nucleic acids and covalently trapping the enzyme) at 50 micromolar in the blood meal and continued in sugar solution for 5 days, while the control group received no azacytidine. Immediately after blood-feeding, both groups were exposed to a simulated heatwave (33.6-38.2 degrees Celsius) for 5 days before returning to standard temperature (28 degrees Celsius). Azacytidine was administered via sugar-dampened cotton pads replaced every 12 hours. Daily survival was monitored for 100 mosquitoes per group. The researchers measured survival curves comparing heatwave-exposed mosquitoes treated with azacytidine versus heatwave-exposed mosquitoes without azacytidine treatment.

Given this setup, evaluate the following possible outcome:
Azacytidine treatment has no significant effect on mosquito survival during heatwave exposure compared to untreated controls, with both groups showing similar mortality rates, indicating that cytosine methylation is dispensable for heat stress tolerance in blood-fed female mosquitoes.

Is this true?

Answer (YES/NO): YES